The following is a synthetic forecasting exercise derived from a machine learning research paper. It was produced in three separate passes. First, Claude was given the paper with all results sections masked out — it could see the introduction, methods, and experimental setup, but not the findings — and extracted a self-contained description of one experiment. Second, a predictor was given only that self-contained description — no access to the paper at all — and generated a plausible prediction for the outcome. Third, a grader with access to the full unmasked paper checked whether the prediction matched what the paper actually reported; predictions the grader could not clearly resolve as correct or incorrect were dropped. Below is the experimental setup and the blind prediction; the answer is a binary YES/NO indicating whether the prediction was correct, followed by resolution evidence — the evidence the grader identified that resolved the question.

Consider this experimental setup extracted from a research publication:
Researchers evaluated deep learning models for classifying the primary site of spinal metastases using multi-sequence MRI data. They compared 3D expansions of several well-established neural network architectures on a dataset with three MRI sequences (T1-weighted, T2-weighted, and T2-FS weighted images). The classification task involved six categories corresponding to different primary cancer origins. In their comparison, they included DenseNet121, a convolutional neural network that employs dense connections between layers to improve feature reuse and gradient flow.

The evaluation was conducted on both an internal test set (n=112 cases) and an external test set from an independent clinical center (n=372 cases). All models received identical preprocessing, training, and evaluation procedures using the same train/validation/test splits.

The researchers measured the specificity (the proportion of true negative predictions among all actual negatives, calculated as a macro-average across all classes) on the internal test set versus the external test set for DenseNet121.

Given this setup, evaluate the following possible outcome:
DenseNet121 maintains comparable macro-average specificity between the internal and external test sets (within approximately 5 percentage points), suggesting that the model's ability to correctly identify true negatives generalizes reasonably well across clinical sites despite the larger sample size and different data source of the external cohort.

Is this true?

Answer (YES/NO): YES